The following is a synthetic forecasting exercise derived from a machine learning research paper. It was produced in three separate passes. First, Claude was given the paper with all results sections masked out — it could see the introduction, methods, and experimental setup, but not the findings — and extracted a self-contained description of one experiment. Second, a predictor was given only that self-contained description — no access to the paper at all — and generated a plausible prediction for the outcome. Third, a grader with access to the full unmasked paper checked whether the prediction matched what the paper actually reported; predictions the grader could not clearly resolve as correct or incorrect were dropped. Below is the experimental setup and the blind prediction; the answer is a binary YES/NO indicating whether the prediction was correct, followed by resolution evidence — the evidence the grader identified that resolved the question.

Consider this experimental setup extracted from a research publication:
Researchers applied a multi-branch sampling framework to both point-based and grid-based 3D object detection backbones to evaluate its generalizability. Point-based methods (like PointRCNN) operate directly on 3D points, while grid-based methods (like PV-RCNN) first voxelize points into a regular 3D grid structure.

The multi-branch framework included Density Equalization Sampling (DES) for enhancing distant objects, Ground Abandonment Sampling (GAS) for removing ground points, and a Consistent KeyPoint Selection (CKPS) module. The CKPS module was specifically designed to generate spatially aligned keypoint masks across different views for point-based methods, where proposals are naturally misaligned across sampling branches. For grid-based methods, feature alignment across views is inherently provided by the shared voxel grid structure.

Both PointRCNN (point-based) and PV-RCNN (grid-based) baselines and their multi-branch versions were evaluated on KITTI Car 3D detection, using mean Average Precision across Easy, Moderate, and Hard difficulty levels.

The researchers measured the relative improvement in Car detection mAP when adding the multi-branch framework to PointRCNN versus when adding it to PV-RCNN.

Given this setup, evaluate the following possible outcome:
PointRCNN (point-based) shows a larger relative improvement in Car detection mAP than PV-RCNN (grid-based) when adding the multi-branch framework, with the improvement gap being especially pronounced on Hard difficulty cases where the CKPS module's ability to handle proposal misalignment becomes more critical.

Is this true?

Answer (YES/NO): NO